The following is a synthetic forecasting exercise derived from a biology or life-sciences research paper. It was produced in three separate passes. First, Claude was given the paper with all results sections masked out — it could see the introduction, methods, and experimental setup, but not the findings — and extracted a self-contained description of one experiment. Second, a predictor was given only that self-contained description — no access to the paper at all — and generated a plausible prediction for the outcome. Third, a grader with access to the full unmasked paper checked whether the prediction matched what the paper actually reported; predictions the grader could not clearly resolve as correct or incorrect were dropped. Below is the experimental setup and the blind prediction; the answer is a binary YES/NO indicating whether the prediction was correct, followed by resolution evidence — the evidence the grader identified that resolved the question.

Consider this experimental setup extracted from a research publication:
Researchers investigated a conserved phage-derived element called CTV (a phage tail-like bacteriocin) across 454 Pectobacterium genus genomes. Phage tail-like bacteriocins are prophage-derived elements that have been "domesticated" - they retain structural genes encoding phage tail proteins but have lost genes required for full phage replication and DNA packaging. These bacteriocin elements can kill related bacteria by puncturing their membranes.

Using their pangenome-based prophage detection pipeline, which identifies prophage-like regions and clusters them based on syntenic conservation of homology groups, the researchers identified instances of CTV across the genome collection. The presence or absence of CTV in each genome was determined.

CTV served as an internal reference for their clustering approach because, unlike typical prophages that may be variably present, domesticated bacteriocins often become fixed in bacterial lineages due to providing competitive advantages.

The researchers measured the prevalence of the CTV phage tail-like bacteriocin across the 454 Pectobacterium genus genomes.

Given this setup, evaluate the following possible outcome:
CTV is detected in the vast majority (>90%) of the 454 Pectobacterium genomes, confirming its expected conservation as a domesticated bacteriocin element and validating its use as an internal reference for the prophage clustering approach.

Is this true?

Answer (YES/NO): YES